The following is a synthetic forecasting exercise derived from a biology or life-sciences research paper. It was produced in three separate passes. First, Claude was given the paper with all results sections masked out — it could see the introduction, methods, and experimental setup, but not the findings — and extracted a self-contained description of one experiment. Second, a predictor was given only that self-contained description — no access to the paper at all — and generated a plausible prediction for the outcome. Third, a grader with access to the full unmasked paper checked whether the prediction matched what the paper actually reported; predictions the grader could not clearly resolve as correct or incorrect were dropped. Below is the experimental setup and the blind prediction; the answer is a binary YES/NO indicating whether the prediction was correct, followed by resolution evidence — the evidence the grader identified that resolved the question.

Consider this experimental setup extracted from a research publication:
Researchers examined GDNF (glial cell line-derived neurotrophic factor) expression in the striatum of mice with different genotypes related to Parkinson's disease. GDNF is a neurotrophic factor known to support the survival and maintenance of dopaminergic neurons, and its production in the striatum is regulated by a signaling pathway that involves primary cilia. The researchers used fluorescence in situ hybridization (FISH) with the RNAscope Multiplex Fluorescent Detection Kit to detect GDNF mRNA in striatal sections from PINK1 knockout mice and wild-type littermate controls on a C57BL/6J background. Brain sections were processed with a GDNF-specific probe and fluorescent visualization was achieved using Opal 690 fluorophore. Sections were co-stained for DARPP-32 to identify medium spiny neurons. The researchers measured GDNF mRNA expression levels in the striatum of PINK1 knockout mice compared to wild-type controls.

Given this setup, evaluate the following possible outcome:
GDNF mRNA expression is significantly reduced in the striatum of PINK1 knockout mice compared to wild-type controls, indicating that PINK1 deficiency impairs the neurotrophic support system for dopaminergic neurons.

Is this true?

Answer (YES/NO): YES